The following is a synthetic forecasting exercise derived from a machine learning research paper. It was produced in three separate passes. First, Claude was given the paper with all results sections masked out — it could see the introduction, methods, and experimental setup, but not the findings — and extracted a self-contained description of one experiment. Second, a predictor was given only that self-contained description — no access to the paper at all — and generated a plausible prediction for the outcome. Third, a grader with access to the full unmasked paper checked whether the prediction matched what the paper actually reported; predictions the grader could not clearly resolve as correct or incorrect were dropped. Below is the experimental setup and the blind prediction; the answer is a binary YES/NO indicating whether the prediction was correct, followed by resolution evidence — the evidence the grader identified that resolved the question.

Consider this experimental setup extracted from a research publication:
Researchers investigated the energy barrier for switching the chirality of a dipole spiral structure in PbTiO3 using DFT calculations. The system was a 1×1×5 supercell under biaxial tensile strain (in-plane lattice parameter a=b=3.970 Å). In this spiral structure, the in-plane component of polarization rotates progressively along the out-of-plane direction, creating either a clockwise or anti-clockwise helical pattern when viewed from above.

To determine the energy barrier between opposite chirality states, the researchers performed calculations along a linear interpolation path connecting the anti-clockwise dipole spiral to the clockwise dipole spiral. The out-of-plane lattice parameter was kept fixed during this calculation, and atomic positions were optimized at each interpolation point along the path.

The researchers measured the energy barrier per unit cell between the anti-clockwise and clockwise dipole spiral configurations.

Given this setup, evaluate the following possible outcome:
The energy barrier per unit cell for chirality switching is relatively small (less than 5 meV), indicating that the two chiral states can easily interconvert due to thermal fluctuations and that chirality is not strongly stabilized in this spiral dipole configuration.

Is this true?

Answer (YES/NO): NO